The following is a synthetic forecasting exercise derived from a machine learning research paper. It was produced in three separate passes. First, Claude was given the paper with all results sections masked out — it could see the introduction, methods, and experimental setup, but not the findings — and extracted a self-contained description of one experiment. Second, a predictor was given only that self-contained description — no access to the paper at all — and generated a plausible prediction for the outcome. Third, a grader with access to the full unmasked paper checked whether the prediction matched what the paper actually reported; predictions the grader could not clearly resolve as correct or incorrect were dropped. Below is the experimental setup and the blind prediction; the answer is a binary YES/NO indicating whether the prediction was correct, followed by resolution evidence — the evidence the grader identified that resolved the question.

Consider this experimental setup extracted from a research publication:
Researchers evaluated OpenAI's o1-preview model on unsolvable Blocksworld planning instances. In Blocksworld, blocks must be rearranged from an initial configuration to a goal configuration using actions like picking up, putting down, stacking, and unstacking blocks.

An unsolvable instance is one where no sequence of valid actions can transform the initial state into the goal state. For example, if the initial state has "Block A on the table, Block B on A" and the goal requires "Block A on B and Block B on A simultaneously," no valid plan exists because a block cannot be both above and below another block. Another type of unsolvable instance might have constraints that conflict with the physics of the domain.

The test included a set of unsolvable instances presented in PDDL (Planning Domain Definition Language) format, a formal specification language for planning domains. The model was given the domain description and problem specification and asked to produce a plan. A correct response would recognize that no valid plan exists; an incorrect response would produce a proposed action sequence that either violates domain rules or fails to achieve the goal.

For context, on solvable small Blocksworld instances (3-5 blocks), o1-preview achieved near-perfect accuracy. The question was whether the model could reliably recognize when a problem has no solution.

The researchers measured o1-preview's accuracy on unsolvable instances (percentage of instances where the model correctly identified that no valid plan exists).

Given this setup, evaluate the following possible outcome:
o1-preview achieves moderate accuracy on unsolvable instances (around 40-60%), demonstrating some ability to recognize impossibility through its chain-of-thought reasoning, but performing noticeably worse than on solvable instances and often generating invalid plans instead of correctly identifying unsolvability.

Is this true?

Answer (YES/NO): NO